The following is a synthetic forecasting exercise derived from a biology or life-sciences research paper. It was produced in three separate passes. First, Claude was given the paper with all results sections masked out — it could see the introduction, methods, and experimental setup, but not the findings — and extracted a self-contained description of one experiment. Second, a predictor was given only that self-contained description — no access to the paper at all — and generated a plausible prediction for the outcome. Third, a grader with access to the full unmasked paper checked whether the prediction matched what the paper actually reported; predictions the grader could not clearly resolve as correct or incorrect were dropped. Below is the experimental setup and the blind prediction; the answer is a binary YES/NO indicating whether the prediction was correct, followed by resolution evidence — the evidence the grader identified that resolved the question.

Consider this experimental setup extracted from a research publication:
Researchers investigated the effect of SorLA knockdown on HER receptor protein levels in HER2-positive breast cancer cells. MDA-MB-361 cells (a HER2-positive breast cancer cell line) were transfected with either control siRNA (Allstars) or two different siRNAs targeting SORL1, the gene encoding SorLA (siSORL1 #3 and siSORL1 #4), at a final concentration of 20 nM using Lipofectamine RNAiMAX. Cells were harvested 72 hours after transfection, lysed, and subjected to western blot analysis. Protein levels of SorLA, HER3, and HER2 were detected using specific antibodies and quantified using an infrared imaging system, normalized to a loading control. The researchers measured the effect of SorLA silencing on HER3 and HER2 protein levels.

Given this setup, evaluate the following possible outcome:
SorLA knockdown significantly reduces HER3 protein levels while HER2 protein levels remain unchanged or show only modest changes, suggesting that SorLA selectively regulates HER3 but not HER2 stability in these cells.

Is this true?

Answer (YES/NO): NO